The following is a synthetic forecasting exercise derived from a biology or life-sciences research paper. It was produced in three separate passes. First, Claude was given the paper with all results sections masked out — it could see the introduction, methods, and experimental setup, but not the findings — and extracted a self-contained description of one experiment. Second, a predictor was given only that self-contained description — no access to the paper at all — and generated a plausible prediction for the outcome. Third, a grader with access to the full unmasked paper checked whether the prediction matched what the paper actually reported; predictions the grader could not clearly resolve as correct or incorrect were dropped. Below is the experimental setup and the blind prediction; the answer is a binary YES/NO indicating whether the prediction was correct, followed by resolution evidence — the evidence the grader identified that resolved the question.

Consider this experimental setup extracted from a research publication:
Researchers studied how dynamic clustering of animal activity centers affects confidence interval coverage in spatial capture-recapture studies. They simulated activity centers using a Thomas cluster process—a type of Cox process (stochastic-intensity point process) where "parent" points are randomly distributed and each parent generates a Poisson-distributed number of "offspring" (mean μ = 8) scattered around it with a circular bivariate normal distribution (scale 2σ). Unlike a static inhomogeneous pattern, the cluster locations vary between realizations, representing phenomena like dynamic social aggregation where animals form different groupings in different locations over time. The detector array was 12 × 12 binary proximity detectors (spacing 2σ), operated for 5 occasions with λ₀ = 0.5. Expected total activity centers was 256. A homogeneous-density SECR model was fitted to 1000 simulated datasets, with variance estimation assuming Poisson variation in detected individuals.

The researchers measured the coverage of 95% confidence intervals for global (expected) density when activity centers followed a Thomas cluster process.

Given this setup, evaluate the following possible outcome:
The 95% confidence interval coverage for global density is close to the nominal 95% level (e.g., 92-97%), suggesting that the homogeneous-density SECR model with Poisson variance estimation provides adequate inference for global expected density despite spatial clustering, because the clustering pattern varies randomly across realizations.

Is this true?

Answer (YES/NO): NO